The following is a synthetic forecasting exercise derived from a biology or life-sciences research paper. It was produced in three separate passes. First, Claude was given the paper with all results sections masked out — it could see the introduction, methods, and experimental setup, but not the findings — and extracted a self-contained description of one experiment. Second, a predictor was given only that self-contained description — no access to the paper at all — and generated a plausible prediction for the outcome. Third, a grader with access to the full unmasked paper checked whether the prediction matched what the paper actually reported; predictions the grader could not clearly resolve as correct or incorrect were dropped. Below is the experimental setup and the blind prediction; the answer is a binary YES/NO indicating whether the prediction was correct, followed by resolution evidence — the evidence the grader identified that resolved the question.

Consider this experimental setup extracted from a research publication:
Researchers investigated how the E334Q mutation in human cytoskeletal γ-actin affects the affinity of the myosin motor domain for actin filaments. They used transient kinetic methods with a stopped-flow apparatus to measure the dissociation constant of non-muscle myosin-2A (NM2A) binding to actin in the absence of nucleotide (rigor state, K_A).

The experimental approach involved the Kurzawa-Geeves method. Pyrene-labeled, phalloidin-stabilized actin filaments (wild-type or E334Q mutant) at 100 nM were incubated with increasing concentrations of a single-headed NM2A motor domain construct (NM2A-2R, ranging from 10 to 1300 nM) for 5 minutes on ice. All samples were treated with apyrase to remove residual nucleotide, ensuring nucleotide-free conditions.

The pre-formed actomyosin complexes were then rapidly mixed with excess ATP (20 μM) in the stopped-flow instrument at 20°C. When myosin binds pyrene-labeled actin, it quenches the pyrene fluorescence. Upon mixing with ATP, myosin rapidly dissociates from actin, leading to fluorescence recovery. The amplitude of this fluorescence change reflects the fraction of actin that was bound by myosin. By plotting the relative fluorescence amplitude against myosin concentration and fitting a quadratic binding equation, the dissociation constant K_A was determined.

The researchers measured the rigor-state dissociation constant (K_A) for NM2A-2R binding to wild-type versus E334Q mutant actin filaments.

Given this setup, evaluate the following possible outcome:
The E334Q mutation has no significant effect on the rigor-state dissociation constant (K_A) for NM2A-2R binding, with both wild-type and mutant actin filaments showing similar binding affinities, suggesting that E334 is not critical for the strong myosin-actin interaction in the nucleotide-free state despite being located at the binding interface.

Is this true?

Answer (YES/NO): NO